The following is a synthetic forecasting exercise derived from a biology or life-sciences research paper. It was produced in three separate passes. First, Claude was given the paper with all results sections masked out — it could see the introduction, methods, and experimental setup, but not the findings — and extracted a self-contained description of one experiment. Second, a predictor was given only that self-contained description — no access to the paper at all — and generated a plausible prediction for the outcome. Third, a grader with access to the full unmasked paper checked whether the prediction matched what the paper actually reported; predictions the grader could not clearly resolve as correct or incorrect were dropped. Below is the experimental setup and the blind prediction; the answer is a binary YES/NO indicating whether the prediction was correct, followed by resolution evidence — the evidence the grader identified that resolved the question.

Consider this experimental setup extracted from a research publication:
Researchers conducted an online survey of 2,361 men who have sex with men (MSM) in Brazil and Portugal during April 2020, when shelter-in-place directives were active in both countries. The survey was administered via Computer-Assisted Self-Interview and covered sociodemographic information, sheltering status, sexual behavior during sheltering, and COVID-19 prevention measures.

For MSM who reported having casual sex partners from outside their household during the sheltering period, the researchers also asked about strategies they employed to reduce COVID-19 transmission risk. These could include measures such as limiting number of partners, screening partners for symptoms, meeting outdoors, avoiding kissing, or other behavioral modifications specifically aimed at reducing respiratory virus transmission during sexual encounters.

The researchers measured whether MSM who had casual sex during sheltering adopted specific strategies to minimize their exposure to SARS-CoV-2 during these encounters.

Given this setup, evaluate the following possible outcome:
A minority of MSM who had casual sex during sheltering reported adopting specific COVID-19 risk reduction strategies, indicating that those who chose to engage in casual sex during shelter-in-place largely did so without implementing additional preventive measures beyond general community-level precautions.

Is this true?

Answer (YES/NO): YES